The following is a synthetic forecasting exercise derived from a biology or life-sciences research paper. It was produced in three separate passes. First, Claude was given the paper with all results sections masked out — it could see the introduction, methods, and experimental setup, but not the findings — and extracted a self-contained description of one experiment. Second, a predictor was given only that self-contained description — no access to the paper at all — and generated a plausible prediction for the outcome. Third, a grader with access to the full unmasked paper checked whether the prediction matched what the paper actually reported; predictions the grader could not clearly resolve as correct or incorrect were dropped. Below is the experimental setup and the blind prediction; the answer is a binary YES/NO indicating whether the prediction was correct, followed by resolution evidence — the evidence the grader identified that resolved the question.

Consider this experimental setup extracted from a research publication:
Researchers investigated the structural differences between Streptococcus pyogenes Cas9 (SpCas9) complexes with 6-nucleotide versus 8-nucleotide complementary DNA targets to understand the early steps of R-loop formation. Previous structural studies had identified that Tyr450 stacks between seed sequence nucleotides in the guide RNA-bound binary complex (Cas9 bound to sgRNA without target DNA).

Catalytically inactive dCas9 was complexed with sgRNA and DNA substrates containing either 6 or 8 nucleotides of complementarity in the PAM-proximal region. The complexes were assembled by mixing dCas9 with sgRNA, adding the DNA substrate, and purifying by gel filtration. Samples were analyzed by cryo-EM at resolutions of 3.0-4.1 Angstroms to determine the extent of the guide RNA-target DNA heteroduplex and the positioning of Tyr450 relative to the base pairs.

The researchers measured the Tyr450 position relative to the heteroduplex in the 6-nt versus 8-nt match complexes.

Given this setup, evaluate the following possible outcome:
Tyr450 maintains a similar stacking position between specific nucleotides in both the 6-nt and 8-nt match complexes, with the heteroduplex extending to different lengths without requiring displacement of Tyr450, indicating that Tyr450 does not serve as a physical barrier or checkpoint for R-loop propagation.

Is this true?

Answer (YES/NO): NO